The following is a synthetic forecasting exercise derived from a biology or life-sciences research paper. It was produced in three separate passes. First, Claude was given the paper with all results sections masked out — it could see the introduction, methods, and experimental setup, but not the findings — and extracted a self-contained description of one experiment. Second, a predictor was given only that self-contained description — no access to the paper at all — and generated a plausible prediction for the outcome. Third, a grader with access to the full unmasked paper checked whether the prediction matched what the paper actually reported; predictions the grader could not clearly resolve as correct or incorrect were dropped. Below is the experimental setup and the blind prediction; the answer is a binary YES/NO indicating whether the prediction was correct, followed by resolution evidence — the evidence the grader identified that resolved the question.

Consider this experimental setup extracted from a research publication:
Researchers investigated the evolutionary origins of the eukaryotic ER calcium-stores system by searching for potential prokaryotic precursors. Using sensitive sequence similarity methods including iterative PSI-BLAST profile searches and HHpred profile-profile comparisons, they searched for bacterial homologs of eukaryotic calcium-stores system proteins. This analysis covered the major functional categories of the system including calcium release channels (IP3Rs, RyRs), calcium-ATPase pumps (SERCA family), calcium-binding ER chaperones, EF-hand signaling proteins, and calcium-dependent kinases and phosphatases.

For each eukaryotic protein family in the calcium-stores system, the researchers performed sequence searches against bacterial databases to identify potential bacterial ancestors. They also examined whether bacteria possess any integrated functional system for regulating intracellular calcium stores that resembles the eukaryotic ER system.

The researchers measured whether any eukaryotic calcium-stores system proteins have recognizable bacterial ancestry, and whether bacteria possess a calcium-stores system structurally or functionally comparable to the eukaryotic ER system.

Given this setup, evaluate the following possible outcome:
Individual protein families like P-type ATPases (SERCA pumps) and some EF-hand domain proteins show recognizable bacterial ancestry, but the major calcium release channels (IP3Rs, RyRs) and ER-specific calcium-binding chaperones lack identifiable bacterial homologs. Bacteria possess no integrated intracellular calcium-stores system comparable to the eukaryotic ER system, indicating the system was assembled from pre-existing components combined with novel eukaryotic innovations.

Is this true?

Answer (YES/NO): YES